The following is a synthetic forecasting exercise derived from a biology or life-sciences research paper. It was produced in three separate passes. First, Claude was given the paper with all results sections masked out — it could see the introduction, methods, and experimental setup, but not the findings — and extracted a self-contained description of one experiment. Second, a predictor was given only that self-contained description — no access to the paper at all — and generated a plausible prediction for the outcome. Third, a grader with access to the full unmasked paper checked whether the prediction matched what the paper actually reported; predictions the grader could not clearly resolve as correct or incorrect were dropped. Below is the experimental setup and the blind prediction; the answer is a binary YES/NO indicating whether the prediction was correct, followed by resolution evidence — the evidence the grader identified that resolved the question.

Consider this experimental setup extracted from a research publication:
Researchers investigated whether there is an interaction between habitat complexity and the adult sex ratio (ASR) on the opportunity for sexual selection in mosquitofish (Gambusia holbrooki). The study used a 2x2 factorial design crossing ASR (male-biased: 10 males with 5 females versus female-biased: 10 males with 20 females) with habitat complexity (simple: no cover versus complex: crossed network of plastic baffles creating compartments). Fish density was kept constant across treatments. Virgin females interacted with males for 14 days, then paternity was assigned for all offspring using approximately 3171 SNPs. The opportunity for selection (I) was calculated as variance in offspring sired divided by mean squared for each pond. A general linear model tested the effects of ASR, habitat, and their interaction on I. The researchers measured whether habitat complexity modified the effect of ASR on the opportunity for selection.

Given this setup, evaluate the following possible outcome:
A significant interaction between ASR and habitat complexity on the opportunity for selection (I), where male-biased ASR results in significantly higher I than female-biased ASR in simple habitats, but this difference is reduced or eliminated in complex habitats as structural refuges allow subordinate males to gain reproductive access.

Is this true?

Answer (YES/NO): NO